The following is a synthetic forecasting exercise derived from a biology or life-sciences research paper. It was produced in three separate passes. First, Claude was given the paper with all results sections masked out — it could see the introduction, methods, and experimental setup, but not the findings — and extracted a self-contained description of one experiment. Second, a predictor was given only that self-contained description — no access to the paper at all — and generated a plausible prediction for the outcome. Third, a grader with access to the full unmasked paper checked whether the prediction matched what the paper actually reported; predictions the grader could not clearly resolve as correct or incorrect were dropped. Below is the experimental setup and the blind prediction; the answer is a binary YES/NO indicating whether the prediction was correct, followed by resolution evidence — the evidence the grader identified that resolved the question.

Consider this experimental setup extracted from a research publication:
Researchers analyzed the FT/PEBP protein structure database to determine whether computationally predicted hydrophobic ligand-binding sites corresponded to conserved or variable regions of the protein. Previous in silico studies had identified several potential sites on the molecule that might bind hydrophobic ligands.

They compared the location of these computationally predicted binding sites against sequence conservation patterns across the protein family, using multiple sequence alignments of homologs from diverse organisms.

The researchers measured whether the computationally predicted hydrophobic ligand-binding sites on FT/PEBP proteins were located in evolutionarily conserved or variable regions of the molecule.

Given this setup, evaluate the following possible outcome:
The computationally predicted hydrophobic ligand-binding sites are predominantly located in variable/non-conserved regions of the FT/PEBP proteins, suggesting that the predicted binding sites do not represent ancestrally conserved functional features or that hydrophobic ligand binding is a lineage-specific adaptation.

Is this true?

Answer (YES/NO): YES